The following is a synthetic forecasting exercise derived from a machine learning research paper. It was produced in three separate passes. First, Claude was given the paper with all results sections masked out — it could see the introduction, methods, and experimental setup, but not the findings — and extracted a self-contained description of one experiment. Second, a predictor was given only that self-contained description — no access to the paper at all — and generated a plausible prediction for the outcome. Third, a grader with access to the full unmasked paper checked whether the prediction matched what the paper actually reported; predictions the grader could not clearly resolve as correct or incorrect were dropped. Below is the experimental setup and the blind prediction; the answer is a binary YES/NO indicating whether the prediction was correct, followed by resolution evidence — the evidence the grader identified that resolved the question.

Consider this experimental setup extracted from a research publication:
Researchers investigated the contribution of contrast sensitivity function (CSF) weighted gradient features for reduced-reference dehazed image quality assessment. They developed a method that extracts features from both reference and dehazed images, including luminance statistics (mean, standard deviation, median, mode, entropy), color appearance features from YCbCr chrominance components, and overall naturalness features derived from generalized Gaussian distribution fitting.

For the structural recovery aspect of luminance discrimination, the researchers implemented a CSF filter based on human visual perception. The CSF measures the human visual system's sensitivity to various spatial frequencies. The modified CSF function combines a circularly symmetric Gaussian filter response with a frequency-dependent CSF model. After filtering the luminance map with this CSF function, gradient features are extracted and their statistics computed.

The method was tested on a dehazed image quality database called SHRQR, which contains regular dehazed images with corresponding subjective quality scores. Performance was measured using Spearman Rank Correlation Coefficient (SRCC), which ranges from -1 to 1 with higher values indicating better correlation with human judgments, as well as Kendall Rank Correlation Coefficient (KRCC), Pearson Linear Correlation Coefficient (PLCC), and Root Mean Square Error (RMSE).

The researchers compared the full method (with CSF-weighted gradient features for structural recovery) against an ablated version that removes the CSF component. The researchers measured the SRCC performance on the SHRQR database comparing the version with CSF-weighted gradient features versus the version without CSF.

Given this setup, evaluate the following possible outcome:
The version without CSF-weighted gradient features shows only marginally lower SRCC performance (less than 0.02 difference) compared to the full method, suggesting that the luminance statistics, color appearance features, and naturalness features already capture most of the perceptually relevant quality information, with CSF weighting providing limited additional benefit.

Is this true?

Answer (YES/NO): NO